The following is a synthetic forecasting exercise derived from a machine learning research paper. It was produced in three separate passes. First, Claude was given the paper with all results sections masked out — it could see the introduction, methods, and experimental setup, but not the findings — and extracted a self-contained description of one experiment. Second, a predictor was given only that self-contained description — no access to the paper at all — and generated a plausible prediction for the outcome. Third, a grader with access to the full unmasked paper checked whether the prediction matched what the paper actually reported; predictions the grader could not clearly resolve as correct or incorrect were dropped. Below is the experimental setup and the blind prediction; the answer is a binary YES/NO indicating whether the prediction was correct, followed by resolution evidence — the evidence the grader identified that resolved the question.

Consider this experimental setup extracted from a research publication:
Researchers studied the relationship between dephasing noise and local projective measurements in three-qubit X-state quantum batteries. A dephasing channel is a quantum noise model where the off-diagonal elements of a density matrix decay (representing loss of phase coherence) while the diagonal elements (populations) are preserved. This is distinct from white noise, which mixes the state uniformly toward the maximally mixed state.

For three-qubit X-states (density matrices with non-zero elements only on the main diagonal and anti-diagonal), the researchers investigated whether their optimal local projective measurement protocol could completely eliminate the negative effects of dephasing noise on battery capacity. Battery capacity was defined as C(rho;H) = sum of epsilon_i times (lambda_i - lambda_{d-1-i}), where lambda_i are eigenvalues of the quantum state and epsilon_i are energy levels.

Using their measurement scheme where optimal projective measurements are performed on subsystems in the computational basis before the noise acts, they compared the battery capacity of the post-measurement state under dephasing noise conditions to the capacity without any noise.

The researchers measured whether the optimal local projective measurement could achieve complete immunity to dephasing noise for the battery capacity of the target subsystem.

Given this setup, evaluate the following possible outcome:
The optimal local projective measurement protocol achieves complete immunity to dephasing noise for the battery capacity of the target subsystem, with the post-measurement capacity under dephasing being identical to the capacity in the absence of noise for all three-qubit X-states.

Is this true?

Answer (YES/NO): YES